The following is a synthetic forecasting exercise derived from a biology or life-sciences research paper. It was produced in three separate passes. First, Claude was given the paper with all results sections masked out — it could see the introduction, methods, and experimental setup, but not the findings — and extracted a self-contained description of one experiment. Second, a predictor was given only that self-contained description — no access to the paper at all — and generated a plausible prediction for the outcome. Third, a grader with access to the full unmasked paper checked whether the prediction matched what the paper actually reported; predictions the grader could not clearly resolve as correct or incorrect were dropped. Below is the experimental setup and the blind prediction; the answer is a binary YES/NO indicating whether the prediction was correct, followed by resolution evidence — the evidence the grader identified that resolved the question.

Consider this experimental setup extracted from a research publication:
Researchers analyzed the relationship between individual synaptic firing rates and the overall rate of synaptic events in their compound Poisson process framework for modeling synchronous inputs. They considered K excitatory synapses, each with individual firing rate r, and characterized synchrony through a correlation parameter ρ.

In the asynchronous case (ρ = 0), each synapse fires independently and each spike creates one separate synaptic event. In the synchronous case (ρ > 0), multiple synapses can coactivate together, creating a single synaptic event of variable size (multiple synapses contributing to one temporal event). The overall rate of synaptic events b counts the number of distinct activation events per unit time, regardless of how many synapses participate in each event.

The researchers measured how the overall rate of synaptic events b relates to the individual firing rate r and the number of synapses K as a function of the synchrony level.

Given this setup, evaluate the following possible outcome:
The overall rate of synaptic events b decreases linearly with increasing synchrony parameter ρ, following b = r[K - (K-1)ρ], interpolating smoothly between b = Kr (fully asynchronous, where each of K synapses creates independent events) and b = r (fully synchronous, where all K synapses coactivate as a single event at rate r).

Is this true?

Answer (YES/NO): NO